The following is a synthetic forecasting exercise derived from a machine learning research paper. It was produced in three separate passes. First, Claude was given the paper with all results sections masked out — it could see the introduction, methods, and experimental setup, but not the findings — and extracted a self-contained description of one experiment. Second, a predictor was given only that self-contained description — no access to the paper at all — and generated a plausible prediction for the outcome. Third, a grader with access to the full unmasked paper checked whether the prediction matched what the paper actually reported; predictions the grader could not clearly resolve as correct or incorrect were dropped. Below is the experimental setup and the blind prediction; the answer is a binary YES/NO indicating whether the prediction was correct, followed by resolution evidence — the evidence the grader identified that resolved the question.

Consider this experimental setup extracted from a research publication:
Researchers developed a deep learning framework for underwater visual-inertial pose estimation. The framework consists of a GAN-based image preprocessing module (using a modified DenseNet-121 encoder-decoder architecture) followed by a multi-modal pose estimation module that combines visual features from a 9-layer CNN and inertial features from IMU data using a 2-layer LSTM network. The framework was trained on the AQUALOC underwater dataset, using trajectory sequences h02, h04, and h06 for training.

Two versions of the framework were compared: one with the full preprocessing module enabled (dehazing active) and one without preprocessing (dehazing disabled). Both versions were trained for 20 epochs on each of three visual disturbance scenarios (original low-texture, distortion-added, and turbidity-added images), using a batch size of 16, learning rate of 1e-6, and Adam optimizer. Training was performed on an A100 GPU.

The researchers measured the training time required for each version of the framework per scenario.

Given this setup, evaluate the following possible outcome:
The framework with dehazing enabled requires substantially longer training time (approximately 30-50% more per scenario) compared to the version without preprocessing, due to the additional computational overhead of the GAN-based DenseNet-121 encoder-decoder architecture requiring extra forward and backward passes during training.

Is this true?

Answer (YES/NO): NO